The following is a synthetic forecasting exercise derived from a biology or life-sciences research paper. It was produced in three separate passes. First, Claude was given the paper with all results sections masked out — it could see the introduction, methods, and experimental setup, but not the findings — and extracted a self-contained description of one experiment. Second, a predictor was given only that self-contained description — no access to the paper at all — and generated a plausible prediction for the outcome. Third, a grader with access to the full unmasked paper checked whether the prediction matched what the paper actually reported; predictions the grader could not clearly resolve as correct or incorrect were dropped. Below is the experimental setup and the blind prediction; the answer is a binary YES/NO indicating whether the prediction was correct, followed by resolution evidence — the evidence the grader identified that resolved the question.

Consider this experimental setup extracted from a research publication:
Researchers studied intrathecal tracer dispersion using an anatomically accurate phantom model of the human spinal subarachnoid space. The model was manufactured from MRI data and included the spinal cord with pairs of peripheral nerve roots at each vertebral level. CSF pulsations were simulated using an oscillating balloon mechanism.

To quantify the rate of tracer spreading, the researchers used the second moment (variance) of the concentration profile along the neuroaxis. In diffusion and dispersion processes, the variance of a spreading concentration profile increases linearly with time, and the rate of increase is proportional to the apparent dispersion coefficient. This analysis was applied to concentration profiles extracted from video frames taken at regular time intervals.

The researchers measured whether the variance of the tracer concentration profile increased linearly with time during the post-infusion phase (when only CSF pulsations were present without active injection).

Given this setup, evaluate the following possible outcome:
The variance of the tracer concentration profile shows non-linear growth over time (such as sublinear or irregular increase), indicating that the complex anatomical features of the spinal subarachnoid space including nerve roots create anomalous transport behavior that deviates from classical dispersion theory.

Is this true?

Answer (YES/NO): NO